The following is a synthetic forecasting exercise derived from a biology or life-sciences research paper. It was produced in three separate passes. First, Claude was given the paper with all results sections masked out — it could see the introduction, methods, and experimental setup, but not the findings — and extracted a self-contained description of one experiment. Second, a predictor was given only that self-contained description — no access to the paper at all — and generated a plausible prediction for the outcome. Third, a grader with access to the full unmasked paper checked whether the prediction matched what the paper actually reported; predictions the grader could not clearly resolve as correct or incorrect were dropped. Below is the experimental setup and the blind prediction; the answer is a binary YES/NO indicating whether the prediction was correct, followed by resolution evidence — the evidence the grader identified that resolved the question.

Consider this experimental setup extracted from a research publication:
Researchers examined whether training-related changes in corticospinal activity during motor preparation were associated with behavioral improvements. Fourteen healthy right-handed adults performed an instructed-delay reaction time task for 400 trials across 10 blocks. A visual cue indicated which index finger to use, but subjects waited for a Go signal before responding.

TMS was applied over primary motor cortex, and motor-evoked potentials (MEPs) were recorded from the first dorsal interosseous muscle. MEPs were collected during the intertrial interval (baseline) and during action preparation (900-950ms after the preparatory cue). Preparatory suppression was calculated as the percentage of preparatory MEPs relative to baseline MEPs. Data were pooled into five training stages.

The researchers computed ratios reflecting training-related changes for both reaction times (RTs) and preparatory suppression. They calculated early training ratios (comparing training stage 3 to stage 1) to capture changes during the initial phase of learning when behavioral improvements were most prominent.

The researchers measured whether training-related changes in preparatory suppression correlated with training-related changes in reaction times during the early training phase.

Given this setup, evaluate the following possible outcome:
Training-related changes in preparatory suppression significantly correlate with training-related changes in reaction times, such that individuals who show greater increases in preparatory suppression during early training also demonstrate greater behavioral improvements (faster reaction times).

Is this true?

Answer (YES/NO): YES